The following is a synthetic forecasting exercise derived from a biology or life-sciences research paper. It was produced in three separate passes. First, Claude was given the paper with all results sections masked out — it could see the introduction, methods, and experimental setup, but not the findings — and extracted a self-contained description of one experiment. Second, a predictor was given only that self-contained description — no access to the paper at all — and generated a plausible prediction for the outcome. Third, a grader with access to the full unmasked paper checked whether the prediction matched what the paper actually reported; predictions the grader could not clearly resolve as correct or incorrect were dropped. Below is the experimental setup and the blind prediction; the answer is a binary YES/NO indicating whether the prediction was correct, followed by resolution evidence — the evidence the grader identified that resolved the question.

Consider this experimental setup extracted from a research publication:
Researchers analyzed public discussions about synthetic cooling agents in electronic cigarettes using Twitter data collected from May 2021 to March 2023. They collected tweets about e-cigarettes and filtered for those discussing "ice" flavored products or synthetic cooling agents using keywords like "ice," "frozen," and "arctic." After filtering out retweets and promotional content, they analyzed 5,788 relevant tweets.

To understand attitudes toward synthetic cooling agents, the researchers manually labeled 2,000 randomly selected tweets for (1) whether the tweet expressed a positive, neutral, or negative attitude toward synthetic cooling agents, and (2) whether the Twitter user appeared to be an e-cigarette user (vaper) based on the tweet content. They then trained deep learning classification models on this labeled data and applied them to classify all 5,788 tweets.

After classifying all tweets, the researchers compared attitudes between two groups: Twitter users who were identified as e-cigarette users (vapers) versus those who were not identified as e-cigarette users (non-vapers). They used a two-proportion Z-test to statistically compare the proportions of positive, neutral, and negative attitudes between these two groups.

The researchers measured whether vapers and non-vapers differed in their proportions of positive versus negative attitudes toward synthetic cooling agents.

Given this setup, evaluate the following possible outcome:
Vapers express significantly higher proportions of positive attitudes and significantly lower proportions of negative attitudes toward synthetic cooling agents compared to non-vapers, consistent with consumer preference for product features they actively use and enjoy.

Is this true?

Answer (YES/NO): YES